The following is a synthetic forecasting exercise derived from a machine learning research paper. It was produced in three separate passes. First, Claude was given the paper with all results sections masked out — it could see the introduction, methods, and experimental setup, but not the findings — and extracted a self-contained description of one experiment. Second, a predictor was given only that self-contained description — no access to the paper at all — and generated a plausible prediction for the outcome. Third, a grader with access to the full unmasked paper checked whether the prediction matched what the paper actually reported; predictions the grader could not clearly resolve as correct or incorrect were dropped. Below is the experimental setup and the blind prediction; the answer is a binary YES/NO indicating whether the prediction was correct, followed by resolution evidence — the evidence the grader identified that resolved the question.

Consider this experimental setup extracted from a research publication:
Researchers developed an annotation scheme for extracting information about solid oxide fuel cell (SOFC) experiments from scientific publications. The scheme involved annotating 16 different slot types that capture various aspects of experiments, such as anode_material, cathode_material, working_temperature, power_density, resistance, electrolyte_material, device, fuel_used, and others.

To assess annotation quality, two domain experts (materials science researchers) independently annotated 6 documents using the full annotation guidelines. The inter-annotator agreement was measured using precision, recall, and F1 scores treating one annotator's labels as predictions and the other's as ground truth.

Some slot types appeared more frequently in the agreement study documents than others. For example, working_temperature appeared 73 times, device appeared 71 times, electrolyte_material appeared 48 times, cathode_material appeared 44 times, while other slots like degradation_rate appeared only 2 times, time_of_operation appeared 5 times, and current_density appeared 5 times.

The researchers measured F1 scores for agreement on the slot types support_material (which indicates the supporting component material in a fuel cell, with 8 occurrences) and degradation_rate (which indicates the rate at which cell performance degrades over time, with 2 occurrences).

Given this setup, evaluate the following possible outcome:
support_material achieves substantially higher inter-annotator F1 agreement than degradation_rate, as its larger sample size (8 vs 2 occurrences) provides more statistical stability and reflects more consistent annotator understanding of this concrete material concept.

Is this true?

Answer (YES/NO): NO